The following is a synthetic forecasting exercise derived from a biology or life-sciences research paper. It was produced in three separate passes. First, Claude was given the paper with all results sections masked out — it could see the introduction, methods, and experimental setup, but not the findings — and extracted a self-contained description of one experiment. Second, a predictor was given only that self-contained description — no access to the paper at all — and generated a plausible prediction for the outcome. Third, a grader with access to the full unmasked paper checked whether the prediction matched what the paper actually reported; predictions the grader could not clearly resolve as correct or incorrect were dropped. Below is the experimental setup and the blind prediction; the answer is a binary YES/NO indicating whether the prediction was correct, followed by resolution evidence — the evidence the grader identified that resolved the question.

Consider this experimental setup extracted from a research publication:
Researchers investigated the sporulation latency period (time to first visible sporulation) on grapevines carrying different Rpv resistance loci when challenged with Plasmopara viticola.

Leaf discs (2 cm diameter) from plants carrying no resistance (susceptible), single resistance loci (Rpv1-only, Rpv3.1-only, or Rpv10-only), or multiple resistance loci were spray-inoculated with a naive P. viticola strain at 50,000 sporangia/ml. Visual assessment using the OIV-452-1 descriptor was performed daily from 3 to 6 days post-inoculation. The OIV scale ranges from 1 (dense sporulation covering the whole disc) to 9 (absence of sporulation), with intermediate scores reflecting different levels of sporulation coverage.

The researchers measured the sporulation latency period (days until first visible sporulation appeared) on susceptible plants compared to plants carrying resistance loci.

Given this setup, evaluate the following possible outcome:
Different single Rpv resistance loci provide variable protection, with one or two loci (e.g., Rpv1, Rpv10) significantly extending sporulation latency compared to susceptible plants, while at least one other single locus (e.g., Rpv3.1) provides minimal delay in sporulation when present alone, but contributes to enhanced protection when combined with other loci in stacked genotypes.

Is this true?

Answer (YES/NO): NO